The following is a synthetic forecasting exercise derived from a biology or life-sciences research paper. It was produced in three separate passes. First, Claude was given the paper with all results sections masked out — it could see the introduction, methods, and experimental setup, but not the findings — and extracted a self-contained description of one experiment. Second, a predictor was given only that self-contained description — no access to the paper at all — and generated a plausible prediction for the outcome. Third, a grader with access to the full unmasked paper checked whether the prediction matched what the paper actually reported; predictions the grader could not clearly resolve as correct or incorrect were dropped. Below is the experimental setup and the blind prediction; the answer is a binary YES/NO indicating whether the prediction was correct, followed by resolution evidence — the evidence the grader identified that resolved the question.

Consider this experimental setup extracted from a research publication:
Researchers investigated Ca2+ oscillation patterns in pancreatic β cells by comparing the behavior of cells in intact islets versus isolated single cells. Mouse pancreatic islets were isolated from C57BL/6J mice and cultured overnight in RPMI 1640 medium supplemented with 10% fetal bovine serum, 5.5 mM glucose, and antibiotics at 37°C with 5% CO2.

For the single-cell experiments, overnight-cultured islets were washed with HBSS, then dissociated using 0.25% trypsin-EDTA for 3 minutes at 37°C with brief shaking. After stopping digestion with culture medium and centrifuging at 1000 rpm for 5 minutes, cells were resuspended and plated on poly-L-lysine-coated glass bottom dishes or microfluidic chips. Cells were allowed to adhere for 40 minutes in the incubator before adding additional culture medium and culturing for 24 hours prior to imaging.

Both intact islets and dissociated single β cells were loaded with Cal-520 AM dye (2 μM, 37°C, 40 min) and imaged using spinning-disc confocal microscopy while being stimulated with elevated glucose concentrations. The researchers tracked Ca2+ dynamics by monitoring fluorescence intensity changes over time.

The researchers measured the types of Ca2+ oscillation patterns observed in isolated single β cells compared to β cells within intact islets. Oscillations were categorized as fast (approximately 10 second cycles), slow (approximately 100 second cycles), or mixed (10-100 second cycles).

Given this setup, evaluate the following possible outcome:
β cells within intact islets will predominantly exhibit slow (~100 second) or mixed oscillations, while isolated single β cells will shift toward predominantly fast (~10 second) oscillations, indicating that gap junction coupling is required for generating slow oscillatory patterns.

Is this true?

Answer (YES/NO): NO